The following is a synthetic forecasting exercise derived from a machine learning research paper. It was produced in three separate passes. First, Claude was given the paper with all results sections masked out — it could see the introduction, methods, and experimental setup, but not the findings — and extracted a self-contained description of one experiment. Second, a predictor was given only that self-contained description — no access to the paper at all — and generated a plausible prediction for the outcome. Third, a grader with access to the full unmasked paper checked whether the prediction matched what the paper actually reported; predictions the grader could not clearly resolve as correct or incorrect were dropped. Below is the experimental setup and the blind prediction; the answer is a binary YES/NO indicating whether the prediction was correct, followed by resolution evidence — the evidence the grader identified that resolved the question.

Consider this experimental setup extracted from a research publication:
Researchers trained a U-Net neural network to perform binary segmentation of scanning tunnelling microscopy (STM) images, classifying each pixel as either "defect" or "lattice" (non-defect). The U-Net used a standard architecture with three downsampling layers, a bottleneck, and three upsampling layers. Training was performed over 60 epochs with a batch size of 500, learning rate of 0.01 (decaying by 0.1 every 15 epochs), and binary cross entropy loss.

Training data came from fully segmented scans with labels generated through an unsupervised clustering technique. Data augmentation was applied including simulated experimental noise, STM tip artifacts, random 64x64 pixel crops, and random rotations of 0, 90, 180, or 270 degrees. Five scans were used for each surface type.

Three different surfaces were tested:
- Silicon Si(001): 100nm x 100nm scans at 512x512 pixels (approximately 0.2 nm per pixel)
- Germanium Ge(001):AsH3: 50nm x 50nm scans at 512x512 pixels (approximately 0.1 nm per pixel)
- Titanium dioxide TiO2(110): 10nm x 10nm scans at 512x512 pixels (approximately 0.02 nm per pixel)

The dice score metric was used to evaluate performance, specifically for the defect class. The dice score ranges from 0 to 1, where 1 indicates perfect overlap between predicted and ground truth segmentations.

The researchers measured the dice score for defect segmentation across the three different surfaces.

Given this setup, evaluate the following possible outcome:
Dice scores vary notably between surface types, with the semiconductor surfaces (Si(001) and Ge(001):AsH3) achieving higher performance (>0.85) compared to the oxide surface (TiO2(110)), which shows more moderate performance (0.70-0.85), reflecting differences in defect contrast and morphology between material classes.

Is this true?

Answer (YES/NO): NO